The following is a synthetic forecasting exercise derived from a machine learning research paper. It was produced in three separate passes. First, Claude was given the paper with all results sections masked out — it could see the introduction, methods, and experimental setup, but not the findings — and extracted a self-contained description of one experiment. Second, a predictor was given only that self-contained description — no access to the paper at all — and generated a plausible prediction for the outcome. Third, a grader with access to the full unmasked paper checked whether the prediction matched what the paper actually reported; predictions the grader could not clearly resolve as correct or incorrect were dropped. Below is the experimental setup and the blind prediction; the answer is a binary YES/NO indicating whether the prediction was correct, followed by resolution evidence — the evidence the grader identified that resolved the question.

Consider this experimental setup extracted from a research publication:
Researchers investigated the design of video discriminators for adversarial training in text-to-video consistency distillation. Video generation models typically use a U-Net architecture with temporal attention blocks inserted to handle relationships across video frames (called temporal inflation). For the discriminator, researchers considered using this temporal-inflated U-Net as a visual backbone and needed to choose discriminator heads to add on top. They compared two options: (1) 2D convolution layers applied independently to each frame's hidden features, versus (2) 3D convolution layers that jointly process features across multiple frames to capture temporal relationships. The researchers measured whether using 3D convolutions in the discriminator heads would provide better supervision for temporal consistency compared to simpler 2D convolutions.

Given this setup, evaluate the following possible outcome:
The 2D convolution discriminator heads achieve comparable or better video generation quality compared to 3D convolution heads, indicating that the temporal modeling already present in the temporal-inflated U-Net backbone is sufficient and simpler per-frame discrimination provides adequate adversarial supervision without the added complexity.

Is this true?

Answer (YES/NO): YES